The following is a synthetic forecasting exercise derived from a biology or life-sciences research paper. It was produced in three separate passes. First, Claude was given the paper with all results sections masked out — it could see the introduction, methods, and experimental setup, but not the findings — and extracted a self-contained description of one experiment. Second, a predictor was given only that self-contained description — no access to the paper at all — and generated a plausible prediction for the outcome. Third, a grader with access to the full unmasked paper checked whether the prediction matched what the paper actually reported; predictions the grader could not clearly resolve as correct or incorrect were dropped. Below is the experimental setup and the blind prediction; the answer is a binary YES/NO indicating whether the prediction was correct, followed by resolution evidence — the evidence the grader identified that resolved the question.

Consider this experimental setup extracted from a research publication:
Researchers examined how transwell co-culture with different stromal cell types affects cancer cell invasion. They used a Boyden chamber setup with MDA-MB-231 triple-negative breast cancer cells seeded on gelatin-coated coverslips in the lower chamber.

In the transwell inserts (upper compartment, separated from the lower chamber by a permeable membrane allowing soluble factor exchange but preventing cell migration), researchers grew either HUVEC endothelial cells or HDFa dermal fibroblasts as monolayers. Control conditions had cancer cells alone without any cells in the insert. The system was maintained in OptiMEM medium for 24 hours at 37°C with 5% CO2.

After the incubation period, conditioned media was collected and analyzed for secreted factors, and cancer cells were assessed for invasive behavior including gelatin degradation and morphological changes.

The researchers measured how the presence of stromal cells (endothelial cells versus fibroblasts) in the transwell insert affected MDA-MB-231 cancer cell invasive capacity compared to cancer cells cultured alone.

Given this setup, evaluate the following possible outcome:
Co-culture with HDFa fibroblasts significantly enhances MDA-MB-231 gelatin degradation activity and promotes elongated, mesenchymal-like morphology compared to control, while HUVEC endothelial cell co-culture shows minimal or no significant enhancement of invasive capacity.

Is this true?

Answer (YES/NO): NO